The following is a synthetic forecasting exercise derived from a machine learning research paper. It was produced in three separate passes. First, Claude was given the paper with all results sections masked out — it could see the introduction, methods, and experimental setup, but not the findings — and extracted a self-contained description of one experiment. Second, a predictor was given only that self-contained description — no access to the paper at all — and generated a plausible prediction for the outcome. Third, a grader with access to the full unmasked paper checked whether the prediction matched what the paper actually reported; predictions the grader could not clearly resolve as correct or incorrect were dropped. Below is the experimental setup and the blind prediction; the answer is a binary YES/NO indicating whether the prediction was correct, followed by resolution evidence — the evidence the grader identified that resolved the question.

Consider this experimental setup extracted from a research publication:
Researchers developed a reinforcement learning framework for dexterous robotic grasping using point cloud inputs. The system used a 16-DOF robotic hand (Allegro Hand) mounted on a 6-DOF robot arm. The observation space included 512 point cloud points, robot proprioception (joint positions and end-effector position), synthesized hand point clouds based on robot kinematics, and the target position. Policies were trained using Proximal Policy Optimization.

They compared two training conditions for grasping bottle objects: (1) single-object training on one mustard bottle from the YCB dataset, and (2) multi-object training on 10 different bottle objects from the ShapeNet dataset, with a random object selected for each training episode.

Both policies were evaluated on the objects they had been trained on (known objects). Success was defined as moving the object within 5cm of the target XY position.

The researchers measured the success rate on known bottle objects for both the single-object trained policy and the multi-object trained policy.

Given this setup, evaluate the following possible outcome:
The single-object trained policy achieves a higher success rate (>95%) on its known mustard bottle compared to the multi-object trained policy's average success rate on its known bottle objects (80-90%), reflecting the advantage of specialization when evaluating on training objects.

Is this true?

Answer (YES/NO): NO